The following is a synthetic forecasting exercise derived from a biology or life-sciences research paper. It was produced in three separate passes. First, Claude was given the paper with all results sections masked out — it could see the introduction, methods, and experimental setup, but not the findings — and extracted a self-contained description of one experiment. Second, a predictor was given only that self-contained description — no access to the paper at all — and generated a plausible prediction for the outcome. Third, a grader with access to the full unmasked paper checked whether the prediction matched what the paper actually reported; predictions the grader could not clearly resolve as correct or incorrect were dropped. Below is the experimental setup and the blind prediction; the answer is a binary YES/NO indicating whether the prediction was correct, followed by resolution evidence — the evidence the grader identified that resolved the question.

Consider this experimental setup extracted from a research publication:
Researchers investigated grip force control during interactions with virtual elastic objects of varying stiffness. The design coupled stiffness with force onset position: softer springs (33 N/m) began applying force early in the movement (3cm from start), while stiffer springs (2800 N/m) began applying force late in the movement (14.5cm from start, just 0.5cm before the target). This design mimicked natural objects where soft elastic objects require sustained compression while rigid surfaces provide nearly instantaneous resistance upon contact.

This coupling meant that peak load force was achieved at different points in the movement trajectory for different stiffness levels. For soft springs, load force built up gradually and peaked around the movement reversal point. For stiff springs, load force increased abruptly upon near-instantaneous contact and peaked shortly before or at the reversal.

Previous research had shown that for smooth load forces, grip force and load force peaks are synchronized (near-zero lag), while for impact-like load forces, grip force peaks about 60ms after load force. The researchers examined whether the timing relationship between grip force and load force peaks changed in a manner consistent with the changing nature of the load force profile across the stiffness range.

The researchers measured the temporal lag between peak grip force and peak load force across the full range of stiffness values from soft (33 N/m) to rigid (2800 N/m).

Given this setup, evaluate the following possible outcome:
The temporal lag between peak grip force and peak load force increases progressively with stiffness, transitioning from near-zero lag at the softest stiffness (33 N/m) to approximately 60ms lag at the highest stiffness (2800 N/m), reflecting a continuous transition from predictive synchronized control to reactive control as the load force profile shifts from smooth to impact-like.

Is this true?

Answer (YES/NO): NO